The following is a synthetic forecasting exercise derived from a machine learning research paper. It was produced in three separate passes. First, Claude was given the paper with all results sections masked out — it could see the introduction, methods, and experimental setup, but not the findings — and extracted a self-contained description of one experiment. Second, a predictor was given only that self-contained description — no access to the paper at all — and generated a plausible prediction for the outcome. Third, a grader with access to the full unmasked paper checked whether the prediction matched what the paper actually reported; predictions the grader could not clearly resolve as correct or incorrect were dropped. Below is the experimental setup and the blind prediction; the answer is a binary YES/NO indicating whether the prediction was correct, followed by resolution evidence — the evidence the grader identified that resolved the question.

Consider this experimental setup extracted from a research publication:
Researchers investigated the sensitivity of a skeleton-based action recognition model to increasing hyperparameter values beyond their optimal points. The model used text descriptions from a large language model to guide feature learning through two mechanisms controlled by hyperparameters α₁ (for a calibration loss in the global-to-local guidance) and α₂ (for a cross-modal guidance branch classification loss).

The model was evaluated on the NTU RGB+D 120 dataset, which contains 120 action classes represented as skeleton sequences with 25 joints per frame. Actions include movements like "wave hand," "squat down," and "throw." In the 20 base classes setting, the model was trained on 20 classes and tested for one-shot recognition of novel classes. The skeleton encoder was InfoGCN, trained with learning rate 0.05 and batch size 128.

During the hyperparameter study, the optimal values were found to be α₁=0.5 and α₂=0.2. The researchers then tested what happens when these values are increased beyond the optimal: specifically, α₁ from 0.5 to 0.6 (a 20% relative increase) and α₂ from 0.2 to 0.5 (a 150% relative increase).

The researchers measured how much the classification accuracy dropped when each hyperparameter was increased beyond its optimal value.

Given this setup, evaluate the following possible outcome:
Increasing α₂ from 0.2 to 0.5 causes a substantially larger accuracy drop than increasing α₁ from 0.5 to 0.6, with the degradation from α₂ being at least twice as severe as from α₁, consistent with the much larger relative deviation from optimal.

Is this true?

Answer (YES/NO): NO